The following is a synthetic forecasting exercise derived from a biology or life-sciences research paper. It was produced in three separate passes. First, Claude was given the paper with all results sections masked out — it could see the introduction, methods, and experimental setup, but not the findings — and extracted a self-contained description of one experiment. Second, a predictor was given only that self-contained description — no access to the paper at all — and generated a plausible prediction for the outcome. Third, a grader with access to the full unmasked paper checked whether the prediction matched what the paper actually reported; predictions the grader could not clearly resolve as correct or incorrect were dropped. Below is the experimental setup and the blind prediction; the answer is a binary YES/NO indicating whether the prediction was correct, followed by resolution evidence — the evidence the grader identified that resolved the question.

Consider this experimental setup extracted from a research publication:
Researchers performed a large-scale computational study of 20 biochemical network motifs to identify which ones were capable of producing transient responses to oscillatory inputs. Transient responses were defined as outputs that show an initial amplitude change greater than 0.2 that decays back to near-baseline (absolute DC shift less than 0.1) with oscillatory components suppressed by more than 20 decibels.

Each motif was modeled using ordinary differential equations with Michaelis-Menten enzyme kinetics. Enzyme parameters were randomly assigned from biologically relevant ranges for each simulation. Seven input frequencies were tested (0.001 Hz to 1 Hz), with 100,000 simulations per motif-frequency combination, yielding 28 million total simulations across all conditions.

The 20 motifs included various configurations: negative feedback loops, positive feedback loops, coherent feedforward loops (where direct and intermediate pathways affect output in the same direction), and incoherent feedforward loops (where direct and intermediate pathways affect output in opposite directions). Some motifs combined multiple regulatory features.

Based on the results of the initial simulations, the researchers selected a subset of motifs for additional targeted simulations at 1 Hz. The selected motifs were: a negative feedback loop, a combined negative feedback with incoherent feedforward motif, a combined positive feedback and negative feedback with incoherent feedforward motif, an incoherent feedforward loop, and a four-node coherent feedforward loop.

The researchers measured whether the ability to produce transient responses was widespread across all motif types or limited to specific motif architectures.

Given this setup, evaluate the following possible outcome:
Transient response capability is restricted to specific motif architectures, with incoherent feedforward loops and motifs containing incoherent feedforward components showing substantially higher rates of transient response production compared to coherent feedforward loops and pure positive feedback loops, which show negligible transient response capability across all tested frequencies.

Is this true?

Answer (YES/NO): NO